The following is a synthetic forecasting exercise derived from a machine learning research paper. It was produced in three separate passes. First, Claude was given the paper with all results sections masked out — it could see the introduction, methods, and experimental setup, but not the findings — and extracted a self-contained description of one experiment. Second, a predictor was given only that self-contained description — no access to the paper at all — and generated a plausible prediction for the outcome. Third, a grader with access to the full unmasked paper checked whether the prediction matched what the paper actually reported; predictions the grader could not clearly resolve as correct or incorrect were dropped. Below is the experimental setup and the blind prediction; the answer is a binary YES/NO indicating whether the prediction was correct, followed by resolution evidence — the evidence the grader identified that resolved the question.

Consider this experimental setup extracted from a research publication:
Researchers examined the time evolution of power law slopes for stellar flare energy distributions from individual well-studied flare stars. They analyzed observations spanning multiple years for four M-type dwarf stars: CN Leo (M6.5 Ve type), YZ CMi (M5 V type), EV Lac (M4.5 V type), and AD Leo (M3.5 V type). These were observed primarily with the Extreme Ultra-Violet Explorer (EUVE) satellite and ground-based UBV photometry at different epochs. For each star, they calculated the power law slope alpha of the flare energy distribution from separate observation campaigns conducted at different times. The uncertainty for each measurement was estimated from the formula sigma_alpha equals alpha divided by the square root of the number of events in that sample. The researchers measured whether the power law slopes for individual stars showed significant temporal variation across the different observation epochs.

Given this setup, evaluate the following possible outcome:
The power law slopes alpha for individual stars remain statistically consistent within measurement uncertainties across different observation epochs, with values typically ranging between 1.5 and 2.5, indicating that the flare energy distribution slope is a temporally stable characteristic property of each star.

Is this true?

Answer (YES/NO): YES